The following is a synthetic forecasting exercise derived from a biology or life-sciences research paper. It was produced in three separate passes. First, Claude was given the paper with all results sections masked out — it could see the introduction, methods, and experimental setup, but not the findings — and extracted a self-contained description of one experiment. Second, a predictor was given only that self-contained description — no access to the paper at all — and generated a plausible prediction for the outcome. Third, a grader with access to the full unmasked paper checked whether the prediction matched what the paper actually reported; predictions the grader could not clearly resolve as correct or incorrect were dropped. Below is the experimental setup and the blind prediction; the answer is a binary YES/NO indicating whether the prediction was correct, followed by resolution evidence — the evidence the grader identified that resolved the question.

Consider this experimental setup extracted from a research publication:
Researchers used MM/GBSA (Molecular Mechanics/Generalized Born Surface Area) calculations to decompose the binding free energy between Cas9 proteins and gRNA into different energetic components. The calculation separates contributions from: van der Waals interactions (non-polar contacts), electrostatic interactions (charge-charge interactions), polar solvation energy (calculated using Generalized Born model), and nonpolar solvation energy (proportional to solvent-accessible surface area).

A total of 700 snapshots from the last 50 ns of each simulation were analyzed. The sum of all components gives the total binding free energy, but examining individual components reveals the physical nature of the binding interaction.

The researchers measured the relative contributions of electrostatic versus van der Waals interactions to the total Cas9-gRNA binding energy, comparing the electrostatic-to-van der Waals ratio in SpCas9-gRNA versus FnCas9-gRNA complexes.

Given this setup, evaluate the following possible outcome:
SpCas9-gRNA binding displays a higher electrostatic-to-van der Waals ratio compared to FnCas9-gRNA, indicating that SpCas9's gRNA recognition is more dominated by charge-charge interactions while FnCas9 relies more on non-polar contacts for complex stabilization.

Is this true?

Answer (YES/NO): NO